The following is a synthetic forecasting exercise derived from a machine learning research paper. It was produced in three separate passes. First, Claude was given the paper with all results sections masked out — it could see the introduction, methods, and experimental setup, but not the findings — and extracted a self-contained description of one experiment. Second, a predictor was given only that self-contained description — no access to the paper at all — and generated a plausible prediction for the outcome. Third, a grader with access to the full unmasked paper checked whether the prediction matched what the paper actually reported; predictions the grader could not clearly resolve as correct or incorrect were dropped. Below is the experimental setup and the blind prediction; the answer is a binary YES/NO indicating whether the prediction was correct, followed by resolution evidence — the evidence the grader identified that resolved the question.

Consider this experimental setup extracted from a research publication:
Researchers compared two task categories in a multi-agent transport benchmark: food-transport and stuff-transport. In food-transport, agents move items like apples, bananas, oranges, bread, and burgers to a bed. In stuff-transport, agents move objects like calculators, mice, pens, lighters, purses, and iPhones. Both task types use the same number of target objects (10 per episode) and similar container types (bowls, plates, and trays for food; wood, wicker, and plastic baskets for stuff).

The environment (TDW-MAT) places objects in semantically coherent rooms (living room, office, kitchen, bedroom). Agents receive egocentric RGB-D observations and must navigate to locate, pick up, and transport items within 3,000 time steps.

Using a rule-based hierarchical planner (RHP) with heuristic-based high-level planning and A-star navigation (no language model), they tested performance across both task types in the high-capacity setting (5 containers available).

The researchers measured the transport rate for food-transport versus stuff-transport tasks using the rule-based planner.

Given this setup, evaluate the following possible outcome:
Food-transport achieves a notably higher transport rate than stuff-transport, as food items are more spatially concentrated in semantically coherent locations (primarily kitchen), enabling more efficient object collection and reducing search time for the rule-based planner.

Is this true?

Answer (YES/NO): NO